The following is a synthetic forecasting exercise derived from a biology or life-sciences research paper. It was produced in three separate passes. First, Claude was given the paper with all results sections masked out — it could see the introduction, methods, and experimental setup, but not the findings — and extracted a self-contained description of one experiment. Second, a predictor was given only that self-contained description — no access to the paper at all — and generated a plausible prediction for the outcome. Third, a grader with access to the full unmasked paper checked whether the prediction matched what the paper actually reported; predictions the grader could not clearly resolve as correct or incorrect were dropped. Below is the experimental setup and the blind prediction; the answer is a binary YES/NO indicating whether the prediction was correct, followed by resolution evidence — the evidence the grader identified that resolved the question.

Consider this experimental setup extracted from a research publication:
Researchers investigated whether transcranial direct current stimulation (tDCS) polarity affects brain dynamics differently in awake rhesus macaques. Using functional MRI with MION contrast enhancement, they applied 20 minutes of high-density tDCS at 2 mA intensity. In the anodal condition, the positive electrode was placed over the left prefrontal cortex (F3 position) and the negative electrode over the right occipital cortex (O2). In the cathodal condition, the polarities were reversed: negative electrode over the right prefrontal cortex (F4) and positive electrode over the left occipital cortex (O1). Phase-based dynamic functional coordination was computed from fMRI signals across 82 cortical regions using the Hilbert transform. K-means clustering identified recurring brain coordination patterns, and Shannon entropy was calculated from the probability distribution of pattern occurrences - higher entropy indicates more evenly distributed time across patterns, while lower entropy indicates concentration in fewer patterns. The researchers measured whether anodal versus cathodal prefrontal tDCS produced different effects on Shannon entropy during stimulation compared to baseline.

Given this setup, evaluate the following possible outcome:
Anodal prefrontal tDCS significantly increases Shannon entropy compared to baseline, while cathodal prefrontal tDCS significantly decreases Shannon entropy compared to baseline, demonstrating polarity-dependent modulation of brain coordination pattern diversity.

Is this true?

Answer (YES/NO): NO